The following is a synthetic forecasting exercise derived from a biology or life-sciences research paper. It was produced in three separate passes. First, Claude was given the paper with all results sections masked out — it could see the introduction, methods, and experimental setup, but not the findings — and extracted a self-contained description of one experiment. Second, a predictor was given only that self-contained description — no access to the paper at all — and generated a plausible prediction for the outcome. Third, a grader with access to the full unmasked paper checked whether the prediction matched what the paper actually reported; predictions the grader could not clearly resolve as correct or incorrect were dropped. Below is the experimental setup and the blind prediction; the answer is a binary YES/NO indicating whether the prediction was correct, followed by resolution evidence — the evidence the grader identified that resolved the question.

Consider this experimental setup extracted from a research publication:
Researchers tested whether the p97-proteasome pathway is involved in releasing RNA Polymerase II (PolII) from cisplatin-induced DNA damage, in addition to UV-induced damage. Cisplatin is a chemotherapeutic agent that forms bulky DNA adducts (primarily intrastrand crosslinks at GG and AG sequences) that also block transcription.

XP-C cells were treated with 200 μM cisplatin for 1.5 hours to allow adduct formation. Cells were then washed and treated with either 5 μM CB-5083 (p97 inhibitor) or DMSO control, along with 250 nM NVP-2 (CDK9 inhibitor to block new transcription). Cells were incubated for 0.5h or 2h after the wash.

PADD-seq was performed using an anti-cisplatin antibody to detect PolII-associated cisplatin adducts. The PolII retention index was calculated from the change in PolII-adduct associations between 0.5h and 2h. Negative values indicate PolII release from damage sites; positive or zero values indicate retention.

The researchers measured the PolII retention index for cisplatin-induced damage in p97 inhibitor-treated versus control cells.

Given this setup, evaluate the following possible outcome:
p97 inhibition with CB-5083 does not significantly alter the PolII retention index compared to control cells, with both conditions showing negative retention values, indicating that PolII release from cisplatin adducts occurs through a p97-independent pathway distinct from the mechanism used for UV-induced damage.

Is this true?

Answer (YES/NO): NO